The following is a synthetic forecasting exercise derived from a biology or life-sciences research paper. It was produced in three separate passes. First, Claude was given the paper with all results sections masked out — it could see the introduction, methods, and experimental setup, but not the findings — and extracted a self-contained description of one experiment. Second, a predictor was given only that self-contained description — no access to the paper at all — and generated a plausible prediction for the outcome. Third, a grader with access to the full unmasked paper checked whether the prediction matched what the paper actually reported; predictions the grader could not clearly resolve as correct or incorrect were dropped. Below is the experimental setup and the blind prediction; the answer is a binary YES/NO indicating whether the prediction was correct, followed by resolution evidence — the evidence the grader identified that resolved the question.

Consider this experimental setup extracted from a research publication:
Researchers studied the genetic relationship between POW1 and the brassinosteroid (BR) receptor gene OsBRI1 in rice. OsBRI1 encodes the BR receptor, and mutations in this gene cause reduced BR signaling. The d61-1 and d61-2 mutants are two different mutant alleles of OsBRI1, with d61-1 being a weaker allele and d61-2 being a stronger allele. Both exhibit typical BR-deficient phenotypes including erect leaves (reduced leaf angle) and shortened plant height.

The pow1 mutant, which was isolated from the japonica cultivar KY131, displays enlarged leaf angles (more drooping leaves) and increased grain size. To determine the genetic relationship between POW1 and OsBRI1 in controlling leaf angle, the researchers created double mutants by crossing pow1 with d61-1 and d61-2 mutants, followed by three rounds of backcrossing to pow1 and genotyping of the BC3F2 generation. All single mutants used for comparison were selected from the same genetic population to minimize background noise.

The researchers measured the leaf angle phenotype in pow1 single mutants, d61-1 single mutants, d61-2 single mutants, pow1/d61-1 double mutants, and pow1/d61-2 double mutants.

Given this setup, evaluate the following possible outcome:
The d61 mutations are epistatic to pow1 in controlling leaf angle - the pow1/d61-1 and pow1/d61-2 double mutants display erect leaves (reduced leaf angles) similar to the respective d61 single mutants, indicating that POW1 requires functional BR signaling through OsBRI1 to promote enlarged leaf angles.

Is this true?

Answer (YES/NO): NO